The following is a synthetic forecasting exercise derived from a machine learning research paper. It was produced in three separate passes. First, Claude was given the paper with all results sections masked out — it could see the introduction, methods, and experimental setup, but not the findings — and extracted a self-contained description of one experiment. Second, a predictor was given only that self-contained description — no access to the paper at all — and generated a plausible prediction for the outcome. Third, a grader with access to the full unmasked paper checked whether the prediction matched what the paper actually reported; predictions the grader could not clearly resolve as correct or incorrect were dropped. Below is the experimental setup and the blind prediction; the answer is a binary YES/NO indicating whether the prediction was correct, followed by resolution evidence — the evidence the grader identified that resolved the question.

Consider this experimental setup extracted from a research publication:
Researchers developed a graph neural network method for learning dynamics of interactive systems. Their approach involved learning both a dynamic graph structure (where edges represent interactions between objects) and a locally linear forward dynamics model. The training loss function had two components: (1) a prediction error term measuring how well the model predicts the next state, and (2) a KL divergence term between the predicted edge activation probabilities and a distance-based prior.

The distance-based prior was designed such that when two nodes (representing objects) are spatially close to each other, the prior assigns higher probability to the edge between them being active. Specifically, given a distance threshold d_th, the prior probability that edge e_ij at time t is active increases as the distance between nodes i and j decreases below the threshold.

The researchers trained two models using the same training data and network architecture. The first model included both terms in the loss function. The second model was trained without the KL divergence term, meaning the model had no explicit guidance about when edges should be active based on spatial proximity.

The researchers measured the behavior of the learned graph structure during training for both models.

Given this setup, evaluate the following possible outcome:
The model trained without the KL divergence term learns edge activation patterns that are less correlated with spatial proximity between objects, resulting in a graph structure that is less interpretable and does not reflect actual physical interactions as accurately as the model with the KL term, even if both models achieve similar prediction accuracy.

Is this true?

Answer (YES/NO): NO